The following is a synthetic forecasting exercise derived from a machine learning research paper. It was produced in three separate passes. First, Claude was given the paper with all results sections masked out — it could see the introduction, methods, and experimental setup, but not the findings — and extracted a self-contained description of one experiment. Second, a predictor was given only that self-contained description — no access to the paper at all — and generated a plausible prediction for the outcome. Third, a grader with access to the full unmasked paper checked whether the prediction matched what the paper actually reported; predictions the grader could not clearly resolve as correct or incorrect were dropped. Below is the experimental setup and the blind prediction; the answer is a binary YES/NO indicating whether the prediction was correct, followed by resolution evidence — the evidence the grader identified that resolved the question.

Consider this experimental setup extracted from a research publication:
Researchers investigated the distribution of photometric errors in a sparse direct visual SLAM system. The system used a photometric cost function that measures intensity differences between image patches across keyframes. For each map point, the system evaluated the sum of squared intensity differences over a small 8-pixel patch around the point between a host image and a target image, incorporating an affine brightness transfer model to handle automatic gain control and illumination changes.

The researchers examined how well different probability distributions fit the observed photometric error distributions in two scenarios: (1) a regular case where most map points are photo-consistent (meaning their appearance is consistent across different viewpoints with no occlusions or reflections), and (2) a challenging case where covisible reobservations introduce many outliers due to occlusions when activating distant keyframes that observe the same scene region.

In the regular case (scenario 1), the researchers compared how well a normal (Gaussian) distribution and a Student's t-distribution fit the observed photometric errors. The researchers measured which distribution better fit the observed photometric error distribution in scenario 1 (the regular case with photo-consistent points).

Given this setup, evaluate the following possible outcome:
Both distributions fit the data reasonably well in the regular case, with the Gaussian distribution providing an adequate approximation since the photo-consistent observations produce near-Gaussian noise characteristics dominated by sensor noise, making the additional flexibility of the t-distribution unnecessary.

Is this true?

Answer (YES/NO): YES